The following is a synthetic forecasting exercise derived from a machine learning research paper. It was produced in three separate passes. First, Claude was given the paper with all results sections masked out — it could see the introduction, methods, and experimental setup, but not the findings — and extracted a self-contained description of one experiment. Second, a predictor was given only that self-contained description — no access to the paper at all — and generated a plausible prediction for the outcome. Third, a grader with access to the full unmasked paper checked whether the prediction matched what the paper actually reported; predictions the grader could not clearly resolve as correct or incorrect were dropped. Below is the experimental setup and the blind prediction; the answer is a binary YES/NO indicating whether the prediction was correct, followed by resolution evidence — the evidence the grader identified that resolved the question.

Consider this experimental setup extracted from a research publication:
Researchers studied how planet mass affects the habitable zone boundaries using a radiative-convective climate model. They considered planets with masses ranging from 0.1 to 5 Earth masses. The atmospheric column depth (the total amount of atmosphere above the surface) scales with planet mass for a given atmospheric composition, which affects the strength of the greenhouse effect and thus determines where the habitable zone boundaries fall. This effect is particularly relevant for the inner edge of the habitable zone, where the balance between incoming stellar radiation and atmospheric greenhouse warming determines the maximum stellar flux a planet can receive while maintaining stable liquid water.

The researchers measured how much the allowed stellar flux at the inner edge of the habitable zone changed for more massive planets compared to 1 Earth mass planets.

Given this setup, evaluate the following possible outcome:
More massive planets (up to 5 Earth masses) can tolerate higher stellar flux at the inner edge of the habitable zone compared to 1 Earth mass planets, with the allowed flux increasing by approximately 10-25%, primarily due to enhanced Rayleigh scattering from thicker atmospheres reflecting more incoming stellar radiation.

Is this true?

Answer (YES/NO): NO